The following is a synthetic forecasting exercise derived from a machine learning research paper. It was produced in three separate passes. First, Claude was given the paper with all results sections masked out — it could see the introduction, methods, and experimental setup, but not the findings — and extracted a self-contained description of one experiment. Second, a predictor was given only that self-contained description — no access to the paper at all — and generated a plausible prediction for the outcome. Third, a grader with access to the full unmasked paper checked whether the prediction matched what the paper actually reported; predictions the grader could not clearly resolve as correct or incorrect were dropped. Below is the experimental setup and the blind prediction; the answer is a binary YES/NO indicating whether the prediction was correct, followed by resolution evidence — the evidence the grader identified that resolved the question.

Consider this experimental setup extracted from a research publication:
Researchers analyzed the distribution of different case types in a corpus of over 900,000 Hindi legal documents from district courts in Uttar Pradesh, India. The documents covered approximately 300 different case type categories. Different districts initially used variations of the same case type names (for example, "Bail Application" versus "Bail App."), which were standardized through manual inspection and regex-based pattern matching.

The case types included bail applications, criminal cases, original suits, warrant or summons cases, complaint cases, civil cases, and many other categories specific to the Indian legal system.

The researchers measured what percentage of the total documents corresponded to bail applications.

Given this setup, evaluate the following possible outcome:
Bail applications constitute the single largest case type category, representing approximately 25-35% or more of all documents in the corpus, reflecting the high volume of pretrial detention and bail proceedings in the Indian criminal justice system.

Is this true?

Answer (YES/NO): YES